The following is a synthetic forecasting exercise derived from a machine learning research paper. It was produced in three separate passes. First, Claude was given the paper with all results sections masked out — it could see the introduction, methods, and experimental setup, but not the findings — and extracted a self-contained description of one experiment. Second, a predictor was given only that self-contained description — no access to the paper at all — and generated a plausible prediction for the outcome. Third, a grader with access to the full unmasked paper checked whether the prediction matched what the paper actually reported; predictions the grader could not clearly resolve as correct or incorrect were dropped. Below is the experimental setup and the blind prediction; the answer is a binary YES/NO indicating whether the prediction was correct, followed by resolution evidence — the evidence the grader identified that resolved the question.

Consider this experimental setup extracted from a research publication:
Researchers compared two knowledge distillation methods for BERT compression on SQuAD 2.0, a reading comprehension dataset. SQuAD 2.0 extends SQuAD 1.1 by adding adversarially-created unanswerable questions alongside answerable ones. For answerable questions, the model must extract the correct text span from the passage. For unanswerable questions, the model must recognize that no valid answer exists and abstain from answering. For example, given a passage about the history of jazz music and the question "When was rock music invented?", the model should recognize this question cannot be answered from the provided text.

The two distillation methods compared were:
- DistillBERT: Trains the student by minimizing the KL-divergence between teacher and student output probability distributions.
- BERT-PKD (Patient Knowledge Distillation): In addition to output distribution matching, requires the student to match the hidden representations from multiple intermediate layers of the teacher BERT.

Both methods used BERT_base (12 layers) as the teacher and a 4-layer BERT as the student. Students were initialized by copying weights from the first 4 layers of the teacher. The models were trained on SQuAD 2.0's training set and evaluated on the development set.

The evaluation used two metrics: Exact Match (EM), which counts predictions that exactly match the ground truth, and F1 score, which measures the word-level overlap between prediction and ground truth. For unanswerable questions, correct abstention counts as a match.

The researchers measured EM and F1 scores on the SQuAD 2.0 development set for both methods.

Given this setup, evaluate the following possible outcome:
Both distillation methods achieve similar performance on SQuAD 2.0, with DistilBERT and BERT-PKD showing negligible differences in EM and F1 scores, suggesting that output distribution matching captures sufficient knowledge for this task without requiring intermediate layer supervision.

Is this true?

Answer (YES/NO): NO